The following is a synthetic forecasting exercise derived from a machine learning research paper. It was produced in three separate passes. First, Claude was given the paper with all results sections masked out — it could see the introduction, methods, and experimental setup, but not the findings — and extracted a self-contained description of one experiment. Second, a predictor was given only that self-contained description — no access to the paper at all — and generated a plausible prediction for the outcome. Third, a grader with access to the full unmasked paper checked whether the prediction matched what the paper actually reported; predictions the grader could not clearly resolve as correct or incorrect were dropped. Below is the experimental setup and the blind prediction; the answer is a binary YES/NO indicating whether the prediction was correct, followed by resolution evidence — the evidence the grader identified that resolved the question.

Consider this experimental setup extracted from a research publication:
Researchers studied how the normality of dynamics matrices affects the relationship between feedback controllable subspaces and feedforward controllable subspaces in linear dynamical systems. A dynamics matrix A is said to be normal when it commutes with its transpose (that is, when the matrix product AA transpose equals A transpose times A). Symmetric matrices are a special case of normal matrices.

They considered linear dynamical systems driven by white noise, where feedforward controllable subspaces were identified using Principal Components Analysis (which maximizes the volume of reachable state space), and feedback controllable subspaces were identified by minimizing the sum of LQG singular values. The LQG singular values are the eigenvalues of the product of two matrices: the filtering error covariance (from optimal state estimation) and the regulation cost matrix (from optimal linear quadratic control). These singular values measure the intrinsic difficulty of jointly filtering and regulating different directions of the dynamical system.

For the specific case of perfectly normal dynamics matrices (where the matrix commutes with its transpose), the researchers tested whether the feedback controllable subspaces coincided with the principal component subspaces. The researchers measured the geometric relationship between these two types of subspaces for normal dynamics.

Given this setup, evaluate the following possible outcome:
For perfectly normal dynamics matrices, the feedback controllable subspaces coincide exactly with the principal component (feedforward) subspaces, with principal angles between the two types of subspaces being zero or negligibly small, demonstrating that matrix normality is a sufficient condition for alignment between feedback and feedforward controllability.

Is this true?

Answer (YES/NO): YES